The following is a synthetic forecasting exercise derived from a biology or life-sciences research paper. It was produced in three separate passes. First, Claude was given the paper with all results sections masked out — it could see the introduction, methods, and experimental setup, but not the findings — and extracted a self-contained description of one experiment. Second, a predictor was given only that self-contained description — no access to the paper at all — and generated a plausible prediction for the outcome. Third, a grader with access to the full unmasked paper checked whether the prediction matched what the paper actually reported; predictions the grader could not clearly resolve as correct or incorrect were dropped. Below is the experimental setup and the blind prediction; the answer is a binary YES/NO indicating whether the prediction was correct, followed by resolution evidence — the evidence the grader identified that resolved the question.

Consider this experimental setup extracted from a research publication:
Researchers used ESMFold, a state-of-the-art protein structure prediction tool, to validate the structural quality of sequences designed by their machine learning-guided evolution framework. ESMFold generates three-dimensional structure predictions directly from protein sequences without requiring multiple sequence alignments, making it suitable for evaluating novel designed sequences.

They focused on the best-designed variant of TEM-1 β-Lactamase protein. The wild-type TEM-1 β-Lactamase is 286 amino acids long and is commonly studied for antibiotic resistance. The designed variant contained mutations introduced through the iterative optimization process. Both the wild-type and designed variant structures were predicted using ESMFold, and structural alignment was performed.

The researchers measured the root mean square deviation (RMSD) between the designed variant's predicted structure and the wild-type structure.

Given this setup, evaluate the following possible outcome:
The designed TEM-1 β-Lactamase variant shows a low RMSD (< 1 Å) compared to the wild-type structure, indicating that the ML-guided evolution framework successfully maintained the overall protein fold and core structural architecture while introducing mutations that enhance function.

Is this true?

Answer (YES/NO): YES